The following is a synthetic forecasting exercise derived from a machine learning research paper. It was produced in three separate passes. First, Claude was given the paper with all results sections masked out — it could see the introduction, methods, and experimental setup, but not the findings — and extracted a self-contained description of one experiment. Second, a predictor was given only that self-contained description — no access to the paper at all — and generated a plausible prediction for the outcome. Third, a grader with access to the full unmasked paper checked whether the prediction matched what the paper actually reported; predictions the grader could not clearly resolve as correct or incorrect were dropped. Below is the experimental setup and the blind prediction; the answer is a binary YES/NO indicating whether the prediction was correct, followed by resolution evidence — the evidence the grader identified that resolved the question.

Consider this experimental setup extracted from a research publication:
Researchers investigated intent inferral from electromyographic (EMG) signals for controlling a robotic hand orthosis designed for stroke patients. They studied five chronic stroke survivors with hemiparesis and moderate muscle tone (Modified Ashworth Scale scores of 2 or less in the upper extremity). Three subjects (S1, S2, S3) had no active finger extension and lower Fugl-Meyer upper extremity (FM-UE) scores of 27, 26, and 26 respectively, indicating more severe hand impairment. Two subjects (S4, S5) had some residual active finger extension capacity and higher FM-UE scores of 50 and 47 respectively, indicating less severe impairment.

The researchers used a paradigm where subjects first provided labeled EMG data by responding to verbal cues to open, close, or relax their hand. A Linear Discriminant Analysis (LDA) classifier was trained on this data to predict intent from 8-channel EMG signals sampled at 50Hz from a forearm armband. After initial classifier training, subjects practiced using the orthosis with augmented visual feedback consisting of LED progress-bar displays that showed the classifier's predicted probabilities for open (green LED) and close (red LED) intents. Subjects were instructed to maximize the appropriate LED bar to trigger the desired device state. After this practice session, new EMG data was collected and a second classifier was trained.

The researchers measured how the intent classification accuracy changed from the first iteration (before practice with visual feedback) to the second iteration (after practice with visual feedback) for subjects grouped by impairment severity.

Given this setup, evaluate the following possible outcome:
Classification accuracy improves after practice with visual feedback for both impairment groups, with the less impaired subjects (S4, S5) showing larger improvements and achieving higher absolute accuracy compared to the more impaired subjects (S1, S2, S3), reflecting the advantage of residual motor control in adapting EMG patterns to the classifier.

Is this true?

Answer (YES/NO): NO